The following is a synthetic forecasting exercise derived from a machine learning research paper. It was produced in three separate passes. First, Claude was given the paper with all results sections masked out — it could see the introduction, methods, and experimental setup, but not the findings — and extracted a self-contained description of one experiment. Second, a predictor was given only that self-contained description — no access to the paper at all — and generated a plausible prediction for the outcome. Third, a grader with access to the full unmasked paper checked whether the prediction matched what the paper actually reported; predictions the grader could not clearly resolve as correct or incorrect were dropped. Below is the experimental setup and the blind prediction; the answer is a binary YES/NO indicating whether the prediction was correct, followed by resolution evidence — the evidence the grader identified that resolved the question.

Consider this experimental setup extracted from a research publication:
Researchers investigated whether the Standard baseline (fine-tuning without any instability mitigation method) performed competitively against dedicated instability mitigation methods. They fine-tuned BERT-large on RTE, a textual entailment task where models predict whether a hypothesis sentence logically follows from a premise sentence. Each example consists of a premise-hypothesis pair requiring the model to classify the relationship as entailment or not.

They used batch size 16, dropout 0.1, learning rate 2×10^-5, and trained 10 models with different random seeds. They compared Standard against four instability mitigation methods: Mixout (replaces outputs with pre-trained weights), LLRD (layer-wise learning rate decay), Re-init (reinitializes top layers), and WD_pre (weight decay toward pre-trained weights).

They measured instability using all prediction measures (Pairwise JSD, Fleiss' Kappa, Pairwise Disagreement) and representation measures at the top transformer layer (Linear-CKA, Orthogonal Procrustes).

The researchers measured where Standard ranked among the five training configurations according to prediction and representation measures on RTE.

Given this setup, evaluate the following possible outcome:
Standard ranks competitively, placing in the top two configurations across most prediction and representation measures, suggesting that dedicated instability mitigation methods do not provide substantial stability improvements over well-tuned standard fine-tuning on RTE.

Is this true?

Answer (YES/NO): NO